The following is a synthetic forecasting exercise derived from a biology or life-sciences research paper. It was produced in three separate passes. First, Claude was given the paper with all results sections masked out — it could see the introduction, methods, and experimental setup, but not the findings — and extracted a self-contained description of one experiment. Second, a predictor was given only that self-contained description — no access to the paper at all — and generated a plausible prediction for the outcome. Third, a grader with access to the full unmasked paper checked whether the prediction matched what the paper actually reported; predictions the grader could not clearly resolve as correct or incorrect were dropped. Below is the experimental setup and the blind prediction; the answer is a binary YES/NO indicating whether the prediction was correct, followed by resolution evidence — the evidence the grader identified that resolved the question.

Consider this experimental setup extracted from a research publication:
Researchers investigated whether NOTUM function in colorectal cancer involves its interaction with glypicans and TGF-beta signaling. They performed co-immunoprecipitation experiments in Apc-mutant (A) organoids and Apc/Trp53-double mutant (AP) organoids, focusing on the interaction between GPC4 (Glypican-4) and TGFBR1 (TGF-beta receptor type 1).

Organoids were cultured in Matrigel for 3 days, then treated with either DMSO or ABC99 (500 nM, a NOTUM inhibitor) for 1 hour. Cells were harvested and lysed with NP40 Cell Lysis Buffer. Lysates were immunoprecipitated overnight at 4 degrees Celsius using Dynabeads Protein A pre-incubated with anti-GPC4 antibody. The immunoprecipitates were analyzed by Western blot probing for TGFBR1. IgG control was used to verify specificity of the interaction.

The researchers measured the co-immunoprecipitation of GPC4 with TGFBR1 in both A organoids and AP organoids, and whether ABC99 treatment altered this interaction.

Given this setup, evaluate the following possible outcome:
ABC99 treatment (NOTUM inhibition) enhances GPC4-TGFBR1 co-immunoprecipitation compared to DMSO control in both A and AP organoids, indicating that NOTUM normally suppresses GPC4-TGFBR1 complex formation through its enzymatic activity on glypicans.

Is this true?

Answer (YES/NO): NO